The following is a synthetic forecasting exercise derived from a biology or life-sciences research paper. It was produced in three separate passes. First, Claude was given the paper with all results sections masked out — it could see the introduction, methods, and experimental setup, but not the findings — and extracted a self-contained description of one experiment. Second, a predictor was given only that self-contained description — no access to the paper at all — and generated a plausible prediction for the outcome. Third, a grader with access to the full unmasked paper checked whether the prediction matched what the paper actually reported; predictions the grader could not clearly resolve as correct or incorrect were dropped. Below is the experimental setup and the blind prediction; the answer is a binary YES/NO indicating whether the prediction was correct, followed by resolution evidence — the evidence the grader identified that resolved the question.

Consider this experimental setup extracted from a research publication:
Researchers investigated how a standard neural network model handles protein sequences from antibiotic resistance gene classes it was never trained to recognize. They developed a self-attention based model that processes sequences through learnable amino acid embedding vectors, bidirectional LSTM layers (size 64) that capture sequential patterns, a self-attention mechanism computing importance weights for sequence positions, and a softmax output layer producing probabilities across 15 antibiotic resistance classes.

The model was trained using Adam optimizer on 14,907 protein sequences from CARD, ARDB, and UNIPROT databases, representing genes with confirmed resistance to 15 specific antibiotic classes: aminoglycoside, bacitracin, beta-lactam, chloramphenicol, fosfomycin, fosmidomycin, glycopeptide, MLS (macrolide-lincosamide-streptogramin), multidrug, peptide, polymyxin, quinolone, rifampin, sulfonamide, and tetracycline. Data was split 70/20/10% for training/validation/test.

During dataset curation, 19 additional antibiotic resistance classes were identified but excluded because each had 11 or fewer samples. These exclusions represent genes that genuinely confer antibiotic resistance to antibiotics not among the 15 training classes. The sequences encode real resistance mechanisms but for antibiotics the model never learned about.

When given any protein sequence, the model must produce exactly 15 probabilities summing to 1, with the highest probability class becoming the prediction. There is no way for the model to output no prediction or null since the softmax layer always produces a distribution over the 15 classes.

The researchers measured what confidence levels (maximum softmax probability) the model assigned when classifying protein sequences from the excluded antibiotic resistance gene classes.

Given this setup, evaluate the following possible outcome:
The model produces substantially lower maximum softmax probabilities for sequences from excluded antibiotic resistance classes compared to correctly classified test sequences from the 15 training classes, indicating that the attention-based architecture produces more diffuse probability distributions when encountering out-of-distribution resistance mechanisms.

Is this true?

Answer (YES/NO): NO